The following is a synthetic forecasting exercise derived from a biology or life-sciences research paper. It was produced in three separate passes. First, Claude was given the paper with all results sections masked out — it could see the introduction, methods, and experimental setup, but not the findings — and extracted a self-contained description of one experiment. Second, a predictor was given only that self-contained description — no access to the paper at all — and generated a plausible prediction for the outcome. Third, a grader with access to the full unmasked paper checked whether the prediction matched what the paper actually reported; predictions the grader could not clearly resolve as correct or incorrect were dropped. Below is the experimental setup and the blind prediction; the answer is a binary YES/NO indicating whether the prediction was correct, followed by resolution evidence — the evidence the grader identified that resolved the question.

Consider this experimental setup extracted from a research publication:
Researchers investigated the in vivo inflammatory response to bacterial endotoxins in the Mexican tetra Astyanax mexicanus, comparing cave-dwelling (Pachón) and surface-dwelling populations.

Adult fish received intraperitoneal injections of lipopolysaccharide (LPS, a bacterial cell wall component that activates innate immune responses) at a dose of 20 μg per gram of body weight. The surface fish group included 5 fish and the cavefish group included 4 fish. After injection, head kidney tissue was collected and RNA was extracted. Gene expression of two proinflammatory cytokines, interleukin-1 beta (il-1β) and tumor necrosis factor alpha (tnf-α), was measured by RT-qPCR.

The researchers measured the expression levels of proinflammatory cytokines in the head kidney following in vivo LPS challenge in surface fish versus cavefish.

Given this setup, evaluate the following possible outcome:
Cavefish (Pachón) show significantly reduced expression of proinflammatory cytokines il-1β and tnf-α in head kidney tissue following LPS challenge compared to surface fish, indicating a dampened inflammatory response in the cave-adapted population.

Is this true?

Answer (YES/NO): NO